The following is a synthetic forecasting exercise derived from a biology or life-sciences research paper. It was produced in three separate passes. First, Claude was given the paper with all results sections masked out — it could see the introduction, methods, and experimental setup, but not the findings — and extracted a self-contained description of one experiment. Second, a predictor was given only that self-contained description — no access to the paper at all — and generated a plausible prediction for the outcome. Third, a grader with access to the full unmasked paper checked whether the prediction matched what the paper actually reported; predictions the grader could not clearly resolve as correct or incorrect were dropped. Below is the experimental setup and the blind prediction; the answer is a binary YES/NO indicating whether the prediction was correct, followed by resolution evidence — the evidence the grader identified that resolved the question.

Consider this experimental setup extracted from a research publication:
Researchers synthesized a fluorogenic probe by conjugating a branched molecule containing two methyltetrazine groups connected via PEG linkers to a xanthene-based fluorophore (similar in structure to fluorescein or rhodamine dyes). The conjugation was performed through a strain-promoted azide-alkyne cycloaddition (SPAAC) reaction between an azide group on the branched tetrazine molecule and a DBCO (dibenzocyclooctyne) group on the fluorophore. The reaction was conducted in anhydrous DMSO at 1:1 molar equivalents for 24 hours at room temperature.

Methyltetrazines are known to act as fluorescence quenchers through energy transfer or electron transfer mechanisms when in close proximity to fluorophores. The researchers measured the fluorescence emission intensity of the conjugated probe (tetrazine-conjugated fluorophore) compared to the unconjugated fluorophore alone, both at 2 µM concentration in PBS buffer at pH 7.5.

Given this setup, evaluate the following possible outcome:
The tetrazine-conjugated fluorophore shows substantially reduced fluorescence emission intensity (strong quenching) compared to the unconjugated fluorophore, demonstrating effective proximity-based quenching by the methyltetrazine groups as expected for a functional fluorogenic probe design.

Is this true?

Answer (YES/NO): YES